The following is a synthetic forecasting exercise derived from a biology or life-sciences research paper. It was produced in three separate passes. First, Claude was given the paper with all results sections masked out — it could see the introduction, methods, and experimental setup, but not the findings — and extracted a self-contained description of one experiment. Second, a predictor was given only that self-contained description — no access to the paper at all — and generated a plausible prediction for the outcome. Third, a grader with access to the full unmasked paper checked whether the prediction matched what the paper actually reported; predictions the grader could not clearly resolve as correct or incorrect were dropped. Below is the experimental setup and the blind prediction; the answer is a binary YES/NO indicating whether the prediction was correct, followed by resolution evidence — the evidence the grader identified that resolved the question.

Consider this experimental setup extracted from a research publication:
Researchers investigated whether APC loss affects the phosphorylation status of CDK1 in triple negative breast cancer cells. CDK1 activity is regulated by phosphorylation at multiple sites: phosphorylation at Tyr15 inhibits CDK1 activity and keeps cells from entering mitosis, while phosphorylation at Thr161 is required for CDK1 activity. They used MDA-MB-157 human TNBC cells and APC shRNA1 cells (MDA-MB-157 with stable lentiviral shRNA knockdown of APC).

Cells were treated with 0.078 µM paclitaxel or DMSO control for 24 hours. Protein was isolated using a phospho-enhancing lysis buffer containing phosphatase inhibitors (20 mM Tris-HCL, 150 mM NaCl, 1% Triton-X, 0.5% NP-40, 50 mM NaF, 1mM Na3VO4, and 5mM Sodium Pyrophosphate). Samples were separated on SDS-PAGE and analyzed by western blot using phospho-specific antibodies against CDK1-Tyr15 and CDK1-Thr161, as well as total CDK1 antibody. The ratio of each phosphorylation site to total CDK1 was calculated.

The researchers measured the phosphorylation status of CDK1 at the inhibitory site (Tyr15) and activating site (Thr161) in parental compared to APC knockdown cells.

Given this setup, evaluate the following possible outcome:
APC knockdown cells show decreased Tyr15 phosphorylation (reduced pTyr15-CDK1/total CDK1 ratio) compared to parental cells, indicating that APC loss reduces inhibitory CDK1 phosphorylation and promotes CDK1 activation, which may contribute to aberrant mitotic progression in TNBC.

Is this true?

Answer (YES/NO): NO